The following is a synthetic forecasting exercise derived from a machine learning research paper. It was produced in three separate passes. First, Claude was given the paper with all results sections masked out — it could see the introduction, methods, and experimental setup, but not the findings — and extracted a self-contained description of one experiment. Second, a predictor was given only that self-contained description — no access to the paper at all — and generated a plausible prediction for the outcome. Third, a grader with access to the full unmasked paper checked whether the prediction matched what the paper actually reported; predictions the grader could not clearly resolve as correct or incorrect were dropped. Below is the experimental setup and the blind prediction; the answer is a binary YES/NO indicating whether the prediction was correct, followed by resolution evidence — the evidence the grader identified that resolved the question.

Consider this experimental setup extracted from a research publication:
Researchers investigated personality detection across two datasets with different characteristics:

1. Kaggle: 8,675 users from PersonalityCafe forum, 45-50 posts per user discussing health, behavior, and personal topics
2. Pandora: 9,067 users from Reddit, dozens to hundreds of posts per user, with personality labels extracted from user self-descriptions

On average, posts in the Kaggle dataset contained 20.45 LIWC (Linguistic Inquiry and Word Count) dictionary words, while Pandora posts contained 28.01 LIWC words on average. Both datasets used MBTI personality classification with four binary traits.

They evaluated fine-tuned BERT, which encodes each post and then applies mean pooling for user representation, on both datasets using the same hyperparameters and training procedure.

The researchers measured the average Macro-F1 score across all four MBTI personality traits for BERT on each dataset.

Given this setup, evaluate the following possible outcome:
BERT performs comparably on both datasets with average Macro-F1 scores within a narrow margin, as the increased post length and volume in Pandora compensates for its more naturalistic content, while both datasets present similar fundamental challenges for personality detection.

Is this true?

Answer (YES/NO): NO